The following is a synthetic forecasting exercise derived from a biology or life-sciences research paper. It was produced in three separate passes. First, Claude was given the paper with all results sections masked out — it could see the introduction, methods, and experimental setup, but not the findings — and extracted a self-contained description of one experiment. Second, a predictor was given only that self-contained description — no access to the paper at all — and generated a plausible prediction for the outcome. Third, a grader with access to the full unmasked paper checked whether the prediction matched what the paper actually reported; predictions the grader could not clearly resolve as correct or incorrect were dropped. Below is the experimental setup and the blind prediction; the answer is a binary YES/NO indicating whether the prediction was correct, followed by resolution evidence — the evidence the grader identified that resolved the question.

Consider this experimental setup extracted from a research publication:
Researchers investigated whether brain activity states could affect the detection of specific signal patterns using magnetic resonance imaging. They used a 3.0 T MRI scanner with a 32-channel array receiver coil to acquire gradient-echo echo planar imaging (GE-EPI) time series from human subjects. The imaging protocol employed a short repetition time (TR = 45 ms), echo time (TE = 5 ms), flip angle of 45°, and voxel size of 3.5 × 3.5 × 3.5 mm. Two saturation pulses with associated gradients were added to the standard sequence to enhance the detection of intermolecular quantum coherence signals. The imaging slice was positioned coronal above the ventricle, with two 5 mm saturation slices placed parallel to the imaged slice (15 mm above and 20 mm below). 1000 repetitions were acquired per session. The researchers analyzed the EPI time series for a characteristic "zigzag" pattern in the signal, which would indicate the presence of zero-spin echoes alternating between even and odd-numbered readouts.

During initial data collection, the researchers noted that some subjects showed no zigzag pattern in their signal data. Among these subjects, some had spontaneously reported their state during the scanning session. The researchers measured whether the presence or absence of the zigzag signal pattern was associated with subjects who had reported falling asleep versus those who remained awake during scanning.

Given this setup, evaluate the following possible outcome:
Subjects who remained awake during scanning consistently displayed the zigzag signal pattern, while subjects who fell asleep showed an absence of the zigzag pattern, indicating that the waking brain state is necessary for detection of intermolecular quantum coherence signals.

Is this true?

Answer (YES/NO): NO